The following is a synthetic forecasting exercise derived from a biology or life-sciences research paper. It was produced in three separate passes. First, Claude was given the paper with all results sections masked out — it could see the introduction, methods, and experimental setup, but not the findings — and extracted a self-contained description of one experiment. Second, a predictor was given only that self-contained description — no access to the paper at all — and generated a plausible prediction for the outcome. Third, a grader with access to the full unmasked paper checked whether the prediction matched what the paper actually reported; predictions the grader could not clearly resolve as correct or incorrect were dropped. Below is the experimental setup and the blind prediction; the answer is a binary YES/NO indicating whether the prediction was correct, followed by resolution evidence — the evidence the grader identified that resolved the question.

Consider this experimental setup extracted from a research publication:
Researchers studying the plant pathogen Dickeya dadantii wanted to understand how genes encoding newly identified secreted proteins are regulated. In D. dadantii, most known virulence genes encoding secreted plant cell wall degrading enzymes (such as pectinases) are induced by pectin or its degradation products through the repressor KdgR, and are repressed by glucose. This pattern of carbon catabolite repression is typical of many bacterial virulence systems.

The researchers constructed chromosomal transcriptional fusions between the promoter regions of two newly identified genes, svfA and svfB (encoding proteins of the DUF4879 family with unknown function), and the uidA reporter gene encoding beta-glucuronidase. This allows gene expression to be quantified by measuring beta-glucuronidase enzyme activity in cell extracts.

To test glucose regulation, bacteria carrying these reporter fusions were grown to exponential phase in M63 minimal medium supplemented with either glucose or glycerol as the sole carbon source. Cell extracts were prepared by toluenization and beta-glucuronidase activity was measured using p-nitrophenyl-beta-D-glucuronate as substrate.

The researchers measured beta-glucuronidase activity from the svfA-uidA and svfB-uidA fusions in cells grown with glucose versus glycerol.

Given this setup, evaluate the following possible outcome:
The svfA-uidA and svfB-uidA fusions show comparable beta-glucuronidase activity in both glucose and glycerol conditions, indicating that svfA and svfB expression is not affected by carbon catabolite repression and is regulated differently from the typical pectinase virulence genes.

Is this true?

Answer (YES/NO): NO